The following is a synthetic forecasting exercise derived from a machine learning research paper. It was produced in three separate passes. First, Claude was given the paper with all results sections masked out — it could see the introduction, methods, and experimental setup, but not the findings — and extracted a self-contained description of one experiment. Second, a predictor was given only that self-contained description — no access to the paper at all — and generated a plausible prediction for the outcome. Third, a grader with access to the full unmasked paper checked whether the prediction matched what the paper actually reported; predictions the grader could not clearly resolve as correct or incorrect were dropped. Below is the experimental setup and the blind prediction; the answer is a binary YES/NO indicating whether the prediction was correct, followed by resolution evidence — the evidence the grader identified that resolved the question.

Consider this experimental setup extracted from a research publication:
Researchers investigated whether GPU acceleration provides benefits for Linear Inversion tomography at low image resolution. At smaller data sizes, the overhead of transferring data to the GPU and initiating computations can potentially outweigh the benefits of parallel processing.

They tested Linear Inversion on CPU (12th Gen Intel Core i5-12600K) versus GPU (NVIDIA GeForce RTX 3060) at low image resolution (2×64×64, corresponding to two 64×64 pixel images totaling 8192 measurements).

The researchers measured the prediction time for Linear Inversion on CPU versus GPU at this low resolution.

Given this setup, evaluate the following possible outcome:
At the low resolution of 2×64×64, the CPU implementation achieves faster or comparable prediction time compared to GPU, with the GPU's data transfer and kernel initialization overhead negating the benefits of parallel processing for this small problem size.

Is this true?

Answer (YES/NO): YES